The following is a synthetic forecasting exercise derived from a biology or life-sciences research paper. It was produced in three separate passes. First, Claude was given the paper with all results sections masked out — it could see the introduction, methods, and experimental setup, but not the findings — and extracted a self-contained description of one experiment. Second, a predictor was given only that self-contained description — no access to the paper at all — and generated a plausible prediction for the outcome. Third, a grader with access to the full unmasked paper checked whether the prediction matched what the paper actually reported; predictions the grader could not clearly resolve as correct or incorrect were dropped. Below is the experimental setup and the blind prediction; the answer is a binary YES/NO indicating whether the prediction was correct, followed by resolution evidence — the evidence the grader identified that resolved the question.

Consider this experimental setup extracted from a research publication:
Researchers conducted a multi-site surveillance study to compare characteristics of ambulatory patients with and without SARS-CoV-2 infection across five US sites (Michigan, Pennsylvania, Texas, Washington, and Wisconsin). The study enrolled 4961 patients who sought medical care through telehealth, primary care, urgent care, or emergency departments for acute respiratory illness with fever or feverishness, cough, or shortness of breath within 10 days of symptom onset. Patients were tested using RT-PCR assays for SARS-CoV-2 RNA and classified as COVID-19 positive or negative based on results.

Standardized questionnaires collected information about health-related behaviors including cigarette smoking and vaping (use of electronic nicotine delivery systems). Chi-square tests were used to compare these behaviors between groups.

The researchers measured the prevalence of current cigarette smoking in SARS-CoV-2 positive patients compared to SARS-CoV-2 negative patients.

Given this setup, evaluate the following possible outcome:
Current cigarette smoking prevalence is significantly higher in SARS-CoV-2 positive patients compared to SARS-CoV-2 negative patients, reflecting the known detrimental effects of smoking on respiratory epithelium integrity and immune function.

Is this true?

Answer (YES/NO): NO